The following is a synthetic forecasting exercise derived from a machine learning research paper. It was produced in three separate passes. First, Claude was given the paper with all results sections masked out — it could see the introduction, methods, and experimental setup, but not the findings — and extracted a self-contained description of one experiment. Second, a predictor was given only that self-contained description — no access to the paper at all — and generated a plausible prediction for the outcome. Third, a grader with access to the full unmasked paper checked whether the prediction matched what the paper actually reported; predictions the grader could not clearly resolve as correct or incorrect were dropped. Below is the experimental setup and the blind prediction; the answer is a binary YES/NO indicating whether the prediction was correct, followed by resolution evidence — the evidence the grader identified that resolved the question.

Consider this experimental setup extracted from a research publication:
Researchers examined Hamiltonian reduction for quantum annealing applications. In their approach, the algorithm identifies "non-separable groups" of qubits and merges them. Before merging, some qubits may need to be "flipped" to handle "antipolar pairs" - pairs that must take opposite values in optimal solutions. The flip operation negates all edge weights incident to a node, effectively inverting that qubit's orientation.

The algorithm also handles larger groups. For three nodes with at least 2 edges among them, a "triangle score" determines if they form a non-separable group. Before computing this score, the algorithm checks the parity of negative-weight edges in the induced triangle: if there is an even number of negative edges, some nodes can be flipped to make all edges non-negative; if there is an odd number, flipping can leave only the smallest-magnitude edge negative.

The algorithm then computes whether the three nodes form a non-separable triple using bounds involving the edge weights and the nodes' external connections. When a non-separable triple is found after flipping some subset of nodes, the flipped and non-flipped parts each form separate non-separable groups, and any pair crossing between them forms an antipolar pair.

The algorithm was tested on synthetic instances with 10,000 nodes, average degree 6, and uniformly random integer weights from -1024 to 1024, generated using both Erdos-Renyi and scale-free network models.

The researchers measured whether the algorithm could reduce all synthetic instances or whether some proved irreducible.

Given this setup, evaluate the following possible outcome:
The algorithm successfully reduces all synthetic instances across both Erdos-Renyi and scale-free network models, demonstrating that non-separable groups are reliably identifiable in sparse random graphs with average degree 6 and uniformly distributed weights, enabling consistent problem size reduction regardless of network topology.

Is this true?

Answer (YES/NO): YES